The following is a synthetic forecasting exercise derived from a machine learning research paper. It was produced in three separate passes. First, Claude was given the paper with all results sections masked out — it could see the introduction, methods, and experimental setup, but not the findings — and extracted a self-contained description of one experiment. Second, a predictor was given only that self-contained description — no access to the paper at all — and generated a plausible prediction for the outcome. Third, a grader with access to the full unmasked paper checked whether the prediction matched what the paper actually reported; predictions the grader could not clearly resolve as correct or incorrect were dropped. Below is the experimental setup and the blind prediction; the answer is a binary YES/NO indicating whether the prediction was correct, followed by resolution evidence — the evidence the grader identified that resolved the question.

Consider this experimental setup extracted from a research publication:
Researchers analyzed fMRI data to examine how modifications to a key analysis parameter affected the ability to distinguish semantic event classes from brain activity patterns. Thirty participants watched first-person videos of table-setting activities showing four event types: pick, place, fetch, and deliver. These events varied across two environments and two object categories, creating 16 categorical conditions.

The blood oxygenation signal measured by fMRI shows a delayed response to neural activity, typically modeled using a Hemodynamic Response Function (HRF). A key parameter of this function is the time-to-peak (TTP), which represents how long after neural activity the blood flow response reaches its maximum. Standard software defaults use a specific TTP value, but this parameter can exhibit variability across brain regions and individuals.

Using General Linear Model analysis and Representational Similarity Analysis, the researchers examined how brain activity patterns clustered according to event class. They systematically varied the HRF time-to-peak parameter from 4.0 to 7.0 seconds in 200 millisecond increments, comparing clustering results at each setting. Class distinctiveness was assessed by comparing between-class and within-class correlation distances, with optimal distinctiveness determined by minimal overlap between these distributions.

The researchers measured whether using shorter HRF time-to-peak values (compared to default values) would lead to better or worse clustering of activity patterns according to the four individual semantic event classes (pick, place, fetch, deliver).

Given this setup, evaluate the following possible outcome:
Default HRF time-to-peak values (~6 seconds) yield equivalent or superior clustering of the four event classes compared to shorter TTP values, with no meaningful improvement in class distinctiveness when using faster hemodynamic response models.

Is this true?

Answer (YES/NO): NO